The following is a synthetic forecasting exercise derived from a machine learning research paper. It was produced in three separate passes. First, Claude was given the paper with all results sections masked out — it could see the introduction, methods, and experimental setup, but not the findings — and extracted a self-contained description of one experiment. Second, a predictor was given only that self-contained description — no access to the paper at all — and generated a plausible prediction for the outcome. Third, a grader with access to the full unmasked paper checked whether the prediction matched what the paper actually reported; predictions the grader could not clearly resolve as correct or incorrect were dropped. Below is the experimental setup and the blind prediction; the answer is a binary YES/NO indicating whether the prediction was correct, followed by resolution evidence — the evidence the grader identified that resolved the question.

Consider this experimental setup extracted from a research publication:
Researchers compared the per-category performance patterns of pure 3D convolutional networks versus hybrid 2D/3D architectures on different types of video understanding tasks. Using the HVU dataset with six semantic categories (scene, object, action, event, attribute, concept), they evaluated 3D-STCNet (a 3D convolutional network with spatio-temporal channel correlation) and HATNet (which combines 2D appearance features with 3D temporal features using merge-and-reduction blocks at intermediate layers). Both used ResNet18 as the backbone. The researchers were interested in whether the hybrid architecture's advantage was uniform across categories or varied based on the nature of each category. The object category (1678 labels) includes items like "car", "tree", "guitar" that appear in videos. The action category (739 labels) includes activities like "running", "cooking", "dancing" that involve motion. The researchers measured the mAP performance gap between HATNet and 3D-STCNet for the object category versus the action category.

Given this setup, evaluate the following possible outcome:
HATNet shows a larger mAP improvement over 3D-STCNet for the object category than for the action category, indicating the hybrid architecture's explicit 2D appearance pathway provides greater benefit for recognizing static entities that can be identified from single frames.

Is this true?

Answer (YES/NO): YES